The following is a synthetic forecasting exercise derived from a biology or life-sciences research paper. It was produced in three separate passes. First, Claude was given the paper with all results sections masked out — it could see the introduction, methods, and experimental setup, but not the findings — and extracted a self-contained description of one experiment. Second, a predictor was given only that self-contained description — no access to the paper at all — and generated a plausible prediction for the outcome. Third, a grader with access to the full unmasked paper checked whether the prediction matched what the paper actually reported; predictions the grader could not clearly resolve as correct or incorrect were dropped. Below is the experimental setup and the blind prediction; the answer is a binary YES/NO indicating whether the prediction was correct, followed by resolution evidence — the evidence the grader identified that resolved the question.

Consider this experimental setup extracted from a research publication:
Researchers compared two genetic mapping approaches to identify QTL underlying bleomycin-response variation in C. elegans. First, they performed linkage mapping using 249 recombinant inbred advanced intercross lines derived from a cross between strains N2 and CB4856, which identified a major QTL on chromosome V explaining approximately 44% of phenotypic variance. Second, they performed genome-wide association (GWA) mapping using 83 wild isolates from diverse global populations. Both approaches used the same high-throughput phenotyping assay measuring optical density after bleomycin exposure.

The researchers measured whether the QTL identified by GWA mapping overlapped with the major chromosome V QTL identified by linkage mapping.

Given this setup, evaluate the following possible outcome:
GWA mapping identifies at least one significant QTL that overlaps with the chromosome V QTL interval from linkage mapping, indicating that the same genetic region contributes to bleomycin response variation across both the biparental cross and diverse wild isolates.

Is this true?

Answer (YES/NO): NO